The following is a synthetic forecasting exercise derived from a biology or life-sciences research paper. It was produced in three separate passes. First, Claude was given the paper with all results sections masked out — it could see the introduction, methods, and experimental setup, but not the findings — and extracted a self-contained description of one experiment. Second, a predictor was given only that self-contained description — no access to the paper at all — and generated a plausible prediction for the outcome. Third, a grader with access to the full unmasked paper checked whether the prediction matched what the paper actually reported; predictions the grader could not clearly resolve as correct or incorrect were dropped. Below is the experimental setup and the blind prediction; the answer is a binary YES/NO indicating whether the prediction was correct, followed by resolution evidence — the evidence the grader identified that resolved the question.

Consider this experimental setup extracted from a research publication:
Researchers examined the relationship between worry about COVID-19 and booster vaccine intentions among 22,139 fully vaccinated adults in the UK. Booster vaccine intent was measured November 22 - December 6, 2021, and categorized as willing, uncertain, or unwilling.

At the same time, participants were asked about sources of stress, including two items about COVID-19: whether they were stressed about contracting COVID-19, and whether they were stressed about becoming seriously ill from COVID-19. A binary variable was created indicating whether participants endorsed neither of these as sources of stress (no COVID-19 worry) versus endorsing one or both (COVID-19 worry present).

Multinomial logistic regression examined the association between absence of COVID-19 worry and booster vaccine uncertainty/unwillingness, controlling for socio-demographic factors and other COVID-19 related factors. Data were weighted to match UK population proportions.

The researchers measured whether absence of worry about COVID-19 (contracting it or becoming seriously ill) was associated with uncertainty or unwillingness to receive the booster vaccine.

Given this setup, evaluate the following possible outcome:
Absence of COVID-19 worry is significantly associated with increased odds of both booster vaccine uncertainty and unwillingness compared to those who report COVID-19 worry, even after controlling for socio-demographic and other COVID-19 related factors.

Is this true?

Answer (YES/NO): YES